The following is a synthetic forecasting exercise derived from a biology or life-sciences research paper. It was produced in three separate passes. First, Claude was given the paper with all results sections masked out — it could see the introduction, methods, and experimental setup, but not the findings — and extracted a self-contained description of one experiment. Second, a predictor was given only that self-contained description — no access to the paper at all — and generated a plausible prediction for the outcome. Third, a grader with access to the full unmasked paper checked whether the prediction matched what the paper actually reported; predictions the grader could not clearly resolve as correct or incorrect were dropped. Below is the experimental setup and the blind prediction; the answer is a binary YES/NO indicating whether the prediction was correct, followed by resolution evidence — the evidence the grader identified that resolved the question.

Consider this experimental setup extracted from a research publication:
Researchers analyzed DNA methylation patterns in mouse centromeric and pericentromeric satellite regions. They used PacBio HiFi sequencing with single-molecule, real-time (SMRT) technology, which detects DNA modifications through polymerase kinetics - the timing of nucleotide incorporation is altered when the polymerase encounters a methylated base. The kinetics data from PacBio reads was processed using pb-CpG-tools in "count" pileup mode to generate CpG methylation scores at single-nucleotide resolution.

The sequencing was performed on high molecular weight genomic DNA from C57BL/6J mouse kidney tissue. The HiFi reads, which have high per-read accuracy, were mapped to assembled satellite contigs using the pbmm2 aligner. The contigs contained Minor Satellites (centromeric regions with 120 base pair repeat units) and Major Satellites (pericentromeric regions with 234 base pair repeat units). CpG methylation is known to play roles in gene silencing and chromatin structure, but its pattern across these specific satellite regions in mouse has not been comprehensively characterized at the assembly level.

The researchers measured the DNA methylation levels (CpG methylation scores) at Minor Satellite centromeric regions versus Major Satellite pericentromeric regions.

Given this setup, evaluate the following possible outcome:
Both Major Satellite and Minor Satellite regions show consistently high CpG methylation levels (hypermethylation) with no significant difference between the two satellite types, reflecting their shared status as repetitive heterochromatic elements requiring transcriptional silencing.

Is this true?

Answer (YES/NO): NO